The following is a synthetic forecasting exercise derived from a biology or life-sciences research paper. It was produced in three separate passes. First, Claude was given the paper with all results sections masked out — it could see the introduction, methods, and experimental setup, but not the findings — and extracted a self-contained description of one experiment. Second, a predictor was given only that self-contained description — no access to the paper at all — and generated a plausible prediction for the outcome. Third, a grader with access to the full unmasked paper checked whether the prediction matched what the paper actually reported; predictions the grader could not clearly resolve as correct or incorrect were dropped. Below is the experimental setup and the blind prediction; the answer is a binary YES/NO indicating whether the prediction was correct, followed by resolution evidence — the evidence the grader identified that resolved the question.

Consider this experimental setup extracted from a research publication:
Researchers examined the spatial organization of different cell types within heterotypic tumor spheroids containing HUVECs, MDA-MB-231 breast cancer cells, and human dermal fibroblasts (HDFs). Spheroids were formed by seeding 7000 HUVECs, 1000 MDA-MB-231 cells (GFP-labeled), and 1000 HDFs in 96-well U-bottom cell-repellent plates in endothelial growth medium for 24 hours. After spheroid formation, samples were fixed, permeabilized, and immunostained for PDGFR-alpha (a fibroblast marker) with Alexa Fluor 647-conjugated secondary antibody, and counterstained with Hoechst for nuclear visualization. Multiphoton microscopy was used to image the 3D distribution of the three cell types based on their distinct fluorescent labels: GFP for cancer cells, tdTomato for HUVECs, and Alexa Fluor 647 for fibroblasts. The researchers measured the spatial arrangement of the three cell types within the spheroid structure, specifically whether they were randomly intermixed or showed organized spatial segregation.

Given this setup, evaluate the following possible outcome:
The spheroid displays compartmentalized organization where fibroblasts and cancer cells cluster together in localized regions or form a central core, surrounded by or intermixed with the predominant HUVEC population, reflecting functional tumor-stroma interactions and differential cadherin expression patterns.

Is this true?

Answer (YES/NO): NO